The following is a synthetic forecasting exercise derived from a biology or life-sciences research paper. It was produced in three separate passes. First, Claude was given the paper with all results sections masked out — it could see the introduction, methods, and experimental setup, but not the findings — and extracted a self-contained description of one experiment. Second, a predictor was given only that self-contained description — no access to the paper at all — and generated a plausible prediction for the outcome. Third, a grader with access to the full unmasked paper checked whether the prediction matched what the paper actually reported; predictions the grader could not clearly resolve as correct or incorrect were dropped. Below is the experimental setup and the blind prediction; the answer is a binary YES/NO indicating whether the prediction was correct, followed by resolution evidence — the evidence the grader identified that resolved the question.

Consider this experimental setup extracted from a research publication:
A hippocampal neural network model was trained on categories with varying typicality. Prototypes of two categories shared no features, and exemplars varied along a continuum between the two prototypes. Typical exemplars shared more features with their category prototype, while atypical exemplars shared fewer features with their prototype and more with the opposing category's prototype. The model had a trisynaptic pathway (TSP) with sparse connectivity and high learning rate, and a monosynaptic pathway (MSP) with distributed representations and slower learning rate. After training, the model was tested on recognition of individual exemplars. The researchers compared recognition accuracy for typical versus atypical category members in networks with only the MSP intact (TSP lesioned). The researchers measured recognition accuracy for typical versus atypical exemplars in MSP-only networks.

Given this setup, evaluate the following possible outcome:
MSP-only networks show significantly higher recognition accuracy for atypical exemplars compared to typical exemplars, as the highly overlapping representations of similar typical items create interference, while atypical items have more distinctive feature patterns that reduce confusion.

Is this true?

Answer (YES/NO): NO